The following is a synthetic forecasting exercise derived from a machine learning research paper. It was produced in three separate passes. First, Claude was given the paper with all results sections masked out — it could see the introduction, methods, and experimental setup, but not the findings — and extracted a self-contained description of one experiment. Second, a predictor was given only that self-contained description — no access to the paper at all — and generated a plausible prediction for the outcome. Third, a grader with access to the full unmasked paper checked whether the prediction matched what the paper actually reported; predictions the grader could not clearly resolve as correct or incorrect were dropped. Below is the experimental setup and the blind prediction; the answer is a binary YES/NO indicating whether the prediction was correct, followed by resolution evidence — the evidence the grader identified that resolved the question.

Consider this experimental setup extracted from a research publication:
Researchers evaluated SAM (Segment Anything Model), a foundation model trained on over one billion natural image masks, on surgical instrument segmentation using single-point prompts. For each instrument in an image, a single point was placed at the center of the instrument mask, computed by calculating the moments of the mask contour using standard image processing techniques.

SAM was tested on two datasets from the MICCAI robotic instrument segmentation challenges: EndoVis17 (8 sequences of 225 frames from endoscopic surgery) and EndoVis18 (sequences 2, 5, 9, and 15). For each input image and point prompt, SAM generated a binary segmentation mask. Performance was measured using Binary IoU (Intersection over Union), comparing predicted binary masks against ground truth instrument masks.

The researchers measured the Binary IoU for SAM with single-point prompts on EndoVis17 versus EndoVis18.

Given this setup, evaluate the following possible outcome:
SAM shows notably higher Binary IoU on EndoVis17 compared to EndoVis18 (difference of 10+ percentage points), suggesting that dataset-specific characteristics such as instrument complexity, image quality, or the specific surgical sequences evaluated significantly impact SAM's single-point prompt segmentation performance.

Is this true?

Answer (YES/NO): NO